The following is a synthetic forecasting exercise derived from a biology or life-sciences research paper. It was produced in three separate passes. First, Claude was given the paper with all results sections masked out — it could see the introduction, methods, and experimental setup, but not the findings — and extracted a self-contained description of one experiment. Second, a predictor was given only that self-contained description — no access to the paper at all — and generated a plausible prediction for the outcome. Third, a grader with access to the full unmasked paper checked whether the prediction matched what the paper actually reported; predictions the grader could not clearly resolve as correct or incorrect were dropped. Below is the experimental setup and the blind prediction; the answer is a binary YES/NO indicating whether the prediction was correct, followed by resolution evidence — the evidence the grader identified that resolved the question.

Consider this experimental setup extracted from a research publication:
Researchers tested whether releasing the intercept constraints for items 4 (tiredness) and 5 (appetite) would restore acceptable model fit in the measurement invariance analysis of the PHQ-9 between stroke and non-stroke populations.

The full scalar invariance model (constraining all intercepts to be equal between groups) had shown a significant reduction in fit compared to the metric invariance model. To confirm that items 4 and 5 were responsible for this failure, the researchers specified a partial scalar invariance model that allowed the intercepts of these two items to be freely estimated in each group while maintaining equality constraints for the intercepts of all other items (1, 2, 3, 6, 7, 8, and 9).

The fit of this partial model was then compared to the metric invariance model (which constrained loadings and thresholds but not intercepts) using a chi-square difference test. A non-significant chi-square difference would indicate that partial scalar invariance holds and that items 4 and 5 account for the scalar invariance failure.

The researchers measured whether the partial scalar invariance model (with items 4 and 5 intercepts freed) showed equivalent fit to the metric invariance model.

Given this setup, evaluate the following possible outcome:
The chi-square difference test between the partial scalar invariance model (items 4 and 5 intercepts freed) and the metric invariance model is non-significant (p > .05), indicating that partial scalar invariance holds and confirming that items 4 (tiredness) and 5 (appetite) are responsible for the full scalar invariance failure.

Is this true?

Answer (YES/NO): YES